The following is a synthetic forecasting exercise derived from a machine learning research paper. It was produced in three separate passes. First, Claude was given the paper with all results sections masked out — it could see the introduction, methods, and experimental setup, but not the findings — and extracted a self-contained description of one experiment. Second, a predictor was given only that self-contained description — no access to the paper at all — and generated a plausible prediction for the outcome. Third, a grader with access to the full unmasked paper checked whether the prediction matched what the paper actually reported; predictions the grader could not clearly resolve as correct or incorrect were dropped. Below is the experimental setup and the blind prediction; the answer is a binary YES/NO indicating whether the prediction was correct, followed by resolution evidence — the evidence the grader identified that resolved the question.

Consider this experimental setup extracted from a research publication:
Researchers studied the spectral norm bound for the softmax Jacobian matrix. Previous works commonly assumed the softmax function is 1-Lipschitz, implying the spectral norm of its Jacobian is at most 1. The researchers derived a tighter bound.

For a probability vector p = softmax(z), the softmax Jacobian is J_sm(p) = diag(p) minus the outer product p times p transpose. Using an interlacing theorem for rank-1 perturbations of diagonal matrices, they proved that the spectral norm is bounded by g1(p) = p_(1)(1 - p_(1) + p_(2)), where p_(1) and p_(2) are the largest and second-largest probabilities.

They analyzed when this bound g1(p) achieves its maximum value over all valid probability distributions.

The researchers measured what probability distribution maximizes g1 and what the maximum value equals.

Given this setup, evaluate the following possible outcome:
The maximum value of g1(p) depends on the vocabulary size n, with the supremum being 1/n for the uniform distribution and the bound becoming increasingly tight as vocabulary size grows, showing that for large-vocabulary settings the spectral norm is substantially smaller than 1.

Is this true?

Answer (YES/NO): NO